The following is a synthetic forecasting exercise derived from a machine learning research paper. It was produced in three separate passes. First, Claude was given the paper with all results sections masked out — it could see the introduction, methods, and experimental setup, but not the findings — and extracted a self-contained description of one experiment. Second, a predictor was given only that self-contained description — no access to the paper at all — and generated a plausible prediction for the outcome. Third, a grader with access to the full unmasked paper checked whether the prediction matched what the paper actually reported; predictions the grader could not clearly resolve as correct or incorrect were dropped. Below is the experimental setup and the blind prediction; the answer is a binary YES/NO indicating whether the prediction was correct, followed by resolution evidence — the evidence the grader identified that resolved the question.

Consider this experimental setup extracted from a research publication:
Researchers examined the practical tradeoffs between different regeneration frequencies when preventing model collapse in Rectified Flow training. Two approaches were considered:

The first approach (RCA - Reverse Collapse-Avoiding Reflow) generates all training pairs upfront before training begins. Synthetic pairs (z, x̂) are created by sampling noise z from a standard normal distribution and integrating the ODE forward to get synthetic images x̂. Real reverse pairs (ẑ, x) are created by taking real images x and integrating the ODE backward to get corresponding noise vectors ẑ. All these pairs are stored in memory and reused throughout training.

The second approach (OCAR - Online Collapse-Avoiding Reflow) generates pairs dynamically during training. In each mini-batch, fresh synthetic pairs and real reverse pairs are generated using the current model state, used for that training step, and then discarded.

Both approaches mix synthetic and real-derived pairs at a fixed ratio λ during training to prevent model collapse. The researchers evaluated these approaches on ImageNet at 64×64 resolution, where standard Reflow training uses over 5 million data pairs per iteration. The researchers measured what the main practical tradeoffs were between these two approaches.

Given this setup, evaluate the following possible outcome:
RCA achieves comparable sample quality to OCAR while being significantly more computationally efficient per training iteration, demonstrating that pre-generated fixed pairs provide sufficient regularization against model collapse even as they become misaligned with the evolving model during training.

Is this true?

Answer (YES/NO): NO